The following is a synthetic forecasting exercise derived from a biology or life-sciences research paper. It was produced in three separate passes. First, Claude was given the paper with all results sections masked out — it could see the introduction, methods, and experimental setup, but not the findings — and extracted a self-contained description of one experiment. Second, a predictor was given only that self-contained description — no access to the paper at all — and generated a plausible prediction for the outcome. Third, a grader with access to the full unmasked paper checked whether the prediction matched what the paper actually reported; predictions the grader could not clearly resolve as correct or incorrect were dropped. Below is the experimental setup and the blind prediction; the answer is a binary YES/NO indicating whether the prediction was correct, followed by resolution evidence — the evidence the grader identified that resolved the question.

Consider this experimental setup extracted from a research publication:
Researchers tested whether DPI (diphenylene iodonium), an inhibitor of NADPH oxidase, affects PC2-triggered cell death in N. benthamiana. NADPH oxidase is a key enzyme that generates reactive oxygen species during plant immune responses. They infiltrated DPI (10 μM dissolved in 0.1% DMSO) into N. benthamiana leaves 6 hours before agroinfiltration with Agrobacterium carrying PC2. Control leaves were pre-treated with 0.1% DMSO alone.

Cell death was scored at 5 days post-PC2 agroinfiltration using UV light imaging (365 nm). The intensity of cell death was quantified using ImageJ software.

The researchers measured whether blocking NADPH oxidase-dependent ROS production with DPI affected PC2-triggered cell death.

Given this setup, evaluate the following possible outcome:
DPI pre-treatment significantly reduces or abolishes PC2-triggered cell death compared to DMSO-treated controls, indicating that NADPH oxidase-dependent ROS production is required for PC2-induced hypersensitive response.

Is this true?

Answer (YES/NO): YES